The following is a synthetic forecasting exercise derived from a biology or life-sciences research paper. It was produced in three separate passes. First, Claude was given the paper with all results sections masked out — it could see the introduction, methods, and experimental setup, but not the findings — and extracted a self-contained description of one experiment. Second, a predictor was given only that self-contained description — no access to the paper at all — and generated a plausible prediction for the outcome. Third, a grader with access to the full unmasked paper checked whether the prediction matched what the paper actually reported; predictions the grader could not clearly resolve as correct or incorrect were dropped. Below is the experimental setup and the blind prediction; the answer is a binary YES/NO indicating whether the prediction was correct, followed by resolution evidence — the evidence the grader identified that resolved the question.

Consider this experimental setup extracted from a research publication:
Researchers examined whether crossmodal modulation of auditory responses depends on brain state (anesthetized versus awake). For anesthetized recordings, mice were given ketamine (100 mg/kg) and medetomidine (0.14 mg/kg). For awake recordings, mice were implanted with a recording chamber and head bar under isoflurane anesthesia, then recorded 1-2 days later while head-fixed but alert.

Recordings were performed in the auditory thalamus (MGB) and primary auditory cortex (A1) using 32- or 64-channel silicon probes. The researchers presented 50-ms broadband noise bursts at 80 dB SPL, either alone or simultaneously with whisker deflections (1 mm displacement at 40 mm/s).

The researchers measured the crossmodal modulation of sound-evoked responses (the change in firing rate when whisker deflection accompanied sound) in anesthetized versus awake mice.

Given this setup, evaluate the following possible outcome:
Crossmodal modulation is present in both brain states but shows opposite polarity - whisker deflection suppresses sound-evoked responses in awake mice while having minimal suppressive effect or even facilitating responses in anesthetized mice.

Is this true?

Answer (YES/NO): NO